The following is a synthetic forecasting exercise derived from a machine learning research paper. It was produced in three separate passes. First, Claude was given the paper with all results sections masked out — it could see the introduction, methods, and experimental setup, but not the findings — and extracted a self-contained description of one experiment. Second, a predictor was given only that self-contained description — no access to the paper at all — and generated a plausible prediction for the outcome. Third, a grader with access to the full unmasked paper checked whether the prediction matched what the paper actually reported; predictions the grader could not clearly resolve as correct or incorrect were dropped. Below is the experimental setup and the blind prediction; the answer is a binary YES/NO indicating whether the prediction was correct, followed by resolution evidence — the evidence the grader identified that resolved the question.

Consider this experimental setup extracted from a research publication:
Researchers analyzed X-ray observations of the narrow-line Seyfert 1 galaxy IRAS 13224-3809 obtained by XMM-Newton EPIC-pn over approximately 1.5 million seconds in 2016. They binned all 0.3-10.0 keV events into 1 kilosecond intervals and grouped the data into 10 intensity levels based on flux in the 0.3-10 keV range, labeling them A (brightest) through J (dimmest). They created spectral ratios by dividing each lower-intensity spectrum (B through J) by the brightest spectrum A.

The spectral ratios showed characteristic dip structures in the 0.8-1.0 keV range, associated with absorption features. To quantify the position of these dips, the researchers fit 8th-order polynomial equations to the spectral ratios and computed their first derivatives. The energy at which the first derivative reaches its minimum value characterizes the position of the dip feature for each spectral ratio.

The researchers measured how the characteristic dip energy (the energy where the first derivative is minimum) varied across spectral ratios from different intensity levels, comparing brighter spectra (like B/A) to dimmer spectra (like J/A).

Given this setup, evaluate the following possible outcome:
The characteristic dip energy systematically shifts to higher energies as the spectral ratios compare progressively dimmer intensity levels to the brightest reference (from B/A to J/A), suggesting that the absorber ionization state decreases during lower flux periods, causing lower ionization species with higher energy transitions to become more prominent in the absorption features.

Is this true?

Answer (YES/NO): NO